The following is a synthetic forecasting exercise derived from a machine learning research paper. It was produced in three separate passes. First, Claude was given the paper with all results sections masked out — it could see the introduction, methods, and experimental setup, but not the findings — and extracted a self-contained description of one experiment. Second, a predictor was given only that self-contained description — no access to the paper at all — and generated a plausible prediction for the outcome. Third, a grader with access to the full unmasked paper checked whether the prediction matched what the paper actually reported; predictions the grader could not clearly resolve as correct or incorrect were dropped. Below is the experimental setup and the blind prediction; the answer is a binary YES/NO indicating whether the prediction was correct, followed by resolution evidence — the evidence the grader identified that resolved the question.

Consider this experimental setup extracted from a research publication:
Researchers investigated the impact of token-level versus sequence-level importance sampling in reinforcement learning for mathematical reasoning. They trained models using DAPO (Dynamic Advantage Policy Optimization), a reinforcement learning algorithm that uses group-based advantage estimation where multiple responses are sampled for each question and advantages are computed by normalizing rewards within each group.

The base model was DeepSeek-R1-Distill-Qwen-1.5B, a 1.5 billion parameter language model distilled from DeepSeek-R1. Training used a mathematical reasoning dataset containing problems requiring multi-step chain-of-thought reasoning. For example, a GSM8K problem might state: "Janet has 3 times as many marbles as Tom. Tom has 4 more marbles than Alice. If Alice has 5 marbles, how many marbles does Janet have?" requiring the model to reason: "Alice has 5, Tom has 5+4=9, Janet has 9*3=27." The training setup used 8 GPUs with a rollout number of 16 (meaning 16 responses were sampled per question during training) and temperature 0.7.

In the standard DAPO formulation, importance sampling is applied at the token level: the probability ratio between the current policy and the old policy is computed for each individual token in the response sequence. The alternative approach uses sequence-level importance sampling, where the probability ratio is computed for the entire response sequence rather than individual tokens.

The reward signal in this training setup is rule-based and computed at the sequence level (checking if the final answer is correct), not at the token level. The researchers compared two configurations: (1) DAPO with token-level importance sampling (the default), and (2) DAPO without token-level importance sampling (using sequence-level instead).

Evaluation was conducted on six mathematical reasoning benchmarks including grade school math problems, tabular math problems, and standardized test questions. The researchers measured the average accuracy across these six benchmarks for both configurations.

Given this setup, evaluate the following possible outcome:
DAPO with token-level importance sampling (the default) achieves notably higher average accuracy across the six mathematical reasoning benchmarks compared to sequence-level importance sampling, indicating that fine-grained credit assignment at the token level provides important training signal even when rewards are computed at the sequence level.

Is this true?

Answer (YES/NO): NO